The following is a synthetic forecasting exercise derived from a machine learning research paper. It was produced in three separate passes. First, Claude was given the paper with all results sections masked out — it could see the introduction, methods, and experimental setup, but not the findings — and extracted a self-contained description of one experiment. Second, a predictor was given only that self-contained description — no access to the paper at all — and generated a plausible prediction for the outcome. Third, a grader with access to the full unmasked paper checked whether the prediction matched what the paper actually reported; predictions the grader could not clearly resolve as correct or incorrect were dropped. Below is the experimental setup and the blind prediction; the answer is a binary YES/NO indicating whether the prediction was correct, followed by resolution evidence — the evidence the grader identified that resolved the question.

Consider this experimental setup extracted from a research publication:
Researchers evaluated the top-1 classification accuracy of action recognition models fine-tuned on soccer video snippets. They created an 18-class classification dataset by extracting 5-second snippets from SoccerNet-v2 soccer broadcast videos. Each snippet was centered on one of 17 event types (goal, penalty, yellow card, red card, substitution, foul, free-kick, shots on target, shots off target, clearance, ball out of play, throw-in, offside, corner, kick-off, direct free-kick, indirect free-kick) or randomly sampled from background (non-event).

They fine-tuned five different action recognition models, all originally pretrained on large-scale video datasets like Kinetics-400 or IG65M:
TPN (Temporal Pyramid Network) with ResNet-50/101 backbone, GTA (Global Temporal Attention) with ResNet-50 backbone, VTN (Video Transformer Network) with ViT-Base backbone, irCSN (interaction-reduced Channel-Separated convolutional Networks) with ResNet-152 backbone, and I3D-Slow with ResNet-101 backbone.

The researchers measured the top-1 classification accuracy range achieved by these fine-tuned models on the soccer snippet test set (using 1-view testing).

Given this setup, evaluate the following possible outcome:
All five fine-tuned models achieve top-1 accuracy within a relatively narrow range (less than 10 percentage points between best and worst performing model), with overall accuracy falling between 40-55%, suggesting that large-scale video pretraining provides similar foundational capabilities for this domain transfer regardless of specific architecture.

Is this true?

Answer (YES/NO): NO